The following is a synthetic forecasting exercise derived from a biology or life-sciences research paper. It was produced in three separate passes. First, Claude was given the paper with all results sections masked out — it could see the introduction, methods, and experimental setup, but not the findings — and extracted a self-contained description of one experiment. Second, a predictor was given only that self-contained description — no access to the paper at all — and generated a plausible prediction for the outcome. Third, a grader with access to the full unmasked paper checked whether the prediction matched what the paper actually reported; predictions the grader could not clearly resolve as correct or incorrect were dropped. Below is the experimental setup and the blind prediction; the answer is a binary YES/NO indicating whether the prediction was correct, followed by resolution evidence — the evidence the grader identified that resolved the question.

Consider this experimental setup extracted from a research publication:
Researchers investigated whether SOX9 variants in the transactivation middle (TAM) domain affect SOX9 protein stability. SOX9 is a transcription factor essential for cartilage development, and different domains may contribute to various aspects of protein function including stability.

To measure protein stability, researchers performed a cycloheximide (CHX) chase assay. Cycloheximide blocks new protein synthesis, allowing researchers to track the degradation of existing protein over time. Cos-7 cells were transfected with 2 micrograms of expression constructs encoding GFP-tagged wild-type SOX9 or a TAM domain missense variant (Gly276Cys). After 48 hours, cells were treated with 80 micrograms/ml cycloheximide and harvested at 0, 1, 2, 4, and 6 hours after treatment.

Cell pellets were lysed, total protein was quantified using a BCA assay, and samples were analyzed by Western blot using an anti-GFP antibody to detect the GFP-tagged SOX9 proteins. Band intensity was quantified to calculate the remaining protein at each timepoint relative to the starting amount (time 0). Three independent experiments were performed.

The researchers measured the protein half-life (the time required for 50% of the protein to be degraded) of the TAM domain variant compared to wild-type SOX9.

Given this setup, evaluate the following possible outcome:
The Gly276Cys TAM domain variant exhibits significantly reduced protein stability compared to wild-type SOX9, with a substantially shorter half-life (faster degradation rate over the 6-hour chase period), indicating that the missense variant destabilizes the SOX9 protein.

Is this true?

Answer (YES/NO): YES